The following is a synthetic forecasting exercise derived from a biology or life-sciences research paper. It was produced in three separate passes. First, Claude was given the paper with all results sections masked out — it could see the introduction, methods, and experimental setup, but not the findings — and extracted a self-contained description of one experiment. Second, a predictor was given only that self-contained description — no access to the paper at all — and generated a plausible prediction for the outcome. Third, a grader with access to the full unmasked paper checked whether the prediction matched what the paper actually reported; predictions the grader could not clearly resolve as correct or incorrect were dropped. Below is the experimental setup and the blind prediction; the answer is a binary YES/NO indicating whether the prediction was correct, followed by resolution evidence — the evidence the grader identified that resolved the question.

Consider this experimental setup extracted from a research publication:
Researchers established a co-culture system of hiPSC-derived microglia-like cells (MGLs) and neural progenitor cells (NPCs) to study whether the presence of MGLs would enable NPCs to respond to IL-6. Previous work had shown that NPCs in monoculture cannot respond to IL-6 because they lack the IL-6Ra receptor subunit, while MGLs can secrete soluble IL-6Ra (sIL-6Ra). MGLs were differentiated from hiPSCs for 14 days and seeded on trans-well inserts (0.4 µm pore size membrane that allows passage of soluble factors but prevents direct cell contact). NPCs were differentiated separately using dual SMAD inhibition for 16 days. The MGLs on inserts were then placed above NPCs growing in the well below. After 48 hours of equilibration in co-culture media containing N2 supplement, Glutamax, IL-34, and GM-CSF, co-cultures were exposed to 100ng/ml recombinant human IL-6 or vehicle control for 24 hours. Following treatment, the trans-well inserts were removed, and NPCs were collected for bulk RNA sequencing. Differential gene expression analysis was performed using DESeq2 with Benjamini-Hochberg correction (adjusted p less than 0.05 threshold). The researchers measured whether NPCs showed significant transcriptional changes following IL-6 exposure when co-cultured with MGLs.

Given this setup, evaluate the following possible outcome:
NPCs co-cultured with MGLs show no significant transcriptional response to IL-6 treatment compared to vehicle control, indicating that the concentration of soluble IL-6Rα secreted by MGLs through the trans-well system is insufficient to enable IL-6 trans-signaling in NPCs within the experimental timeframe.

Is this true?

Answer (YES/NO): YES